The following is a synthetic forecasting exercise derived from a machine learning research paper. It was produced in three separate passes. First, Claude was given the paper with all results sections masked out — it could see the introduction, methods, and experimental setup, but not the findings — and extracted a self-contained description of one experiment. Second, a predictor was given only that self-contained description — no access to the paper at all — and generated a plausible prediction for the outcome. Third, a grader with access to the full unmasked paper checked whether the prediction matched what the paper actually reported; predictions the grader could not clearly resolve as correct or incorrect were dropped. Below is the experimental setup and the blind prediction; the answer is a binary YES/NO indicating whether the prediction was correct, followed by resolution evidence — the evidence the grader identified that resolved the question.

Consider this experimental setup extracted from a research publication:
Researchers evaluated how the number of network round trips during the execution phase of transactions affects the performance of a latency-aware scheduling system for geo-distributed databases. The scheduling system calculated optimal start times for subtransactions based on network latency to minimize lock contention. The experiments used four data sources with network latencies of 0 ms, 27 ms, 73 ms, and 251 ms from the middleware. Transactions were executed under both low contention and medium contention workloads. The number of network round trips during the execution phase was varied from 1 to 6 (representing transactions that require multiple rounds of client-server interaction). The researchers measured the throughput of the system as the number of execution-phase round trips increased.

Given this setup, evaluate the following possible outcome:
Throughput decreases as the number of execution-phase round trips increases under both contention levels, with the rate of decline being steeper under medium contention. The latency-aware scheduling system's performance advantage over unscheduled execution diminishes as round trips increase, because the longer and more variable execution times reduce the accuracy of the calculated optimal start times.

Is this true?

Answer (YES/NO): NO